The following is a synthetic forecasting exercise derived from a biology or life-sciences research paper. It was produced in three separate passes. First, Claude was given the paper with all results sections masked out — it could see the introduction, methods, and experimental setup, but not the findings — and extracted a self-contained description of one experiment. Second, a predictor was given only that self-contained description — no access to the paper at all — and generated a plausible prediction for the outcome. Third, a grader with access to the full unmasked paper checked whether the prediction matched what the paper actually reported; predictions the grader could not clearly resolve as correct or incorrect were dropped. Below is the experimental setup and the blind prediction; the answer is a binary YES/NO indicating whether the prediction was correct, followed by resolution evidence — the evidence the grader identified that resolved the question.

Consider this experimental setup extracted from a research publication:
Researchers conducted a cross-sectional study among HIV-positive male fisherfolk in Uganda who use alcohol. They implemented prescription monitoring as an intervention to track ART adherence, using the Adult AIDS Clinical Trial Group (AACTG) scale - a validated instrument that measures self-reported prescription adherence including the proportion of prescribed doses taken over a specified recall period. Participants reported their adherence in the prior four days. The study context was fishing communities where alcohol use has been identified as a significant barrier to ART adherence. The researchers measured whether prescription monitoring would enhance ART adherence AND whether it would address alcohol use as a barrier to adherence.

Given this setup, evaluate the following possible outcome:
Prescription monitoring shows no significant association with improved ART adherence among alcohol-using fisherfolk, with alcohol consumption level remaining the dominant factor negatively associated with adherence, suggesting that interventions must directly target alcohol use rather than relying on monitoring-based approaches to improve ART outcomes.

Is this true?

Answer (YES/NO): NO